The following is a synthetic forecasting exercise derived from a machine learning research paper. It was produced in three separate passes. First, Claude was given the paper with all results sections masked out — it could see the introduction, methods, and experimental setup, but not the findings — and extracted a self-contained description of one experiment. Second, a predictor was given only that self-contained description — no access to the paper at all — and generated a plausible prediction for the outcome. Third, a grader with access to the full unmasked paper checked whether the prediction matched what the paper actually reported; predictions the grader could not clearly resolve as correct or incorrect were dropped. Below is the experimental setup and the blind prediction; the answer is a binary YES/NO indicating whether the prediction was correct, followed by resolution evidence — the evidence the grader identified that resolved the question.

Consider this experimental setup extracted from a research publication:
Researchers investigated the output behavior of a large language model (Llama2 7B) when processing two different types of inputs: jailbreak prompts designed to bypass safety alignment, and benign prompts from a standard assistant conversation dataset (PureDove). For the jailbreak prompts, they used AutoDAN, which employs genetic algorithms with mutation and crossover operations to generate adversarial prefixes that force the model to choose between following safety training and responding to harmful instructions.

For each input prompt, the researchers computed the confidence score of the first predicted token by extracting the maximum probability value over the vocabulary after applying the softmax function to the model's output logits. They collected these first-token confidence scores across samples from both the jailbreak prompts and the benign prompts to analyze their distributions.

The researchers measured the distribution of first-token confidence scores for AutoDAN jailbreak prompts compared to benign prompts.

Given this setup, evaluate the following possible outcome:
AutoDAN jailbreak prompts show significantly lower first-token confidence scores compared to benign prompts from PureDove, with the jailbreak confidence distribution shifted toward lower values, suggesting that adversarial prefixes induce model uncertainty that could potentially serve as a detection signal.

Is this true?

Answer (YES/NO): YES